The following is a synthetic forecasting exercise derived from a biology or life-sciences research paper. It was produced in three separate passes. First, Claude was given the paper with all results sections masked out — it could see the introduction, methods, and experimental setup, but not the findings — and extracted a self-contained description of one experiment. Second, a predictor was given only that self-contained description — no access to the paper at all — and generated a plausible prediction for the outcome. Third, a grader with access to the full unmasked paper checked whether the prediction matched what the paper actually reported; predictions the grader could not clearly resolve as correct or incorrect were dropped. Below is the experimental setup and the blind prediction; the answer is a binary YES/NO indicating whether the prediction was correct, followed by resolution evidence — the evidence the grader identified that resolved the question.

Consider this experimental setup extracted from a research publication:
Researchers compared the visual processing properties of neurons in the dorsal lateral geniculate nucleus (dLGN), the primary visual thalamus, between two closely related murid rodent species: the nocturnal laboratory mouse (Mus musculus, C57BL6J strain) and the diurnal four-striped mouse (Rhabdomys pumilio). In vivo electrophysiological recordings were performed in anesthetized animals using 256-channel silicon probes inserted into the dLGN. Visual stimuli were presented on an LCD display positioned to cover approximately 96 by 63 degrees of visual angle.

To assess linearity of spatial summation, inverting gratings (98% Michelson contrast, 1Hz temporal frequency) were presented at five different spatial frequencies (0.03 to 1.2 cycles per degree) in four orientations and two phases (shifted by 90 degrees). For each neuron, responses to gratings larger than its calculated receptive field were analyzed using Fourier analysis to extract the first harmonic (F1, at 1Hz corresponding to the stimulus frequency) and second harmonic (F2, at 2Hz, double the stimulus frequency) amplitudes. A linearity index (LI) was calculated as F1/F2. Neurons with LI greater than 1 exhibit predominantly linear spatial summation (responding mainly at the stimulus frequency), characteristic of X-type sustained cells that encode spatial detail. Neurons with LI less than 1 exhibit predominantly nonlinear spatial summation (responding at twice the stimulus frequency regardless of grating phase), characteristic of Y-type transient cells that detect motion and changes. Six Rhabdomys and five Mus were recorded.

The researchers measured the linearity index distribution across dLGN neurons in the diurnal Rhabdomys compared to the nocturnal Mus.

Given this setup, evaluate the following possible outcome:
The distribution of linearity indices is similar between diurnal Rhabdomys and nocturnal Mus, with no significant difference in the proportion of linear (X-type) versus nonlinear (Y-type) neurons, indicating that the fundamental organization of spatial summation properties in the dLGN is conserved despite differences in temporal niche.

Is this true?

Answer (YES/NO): NO